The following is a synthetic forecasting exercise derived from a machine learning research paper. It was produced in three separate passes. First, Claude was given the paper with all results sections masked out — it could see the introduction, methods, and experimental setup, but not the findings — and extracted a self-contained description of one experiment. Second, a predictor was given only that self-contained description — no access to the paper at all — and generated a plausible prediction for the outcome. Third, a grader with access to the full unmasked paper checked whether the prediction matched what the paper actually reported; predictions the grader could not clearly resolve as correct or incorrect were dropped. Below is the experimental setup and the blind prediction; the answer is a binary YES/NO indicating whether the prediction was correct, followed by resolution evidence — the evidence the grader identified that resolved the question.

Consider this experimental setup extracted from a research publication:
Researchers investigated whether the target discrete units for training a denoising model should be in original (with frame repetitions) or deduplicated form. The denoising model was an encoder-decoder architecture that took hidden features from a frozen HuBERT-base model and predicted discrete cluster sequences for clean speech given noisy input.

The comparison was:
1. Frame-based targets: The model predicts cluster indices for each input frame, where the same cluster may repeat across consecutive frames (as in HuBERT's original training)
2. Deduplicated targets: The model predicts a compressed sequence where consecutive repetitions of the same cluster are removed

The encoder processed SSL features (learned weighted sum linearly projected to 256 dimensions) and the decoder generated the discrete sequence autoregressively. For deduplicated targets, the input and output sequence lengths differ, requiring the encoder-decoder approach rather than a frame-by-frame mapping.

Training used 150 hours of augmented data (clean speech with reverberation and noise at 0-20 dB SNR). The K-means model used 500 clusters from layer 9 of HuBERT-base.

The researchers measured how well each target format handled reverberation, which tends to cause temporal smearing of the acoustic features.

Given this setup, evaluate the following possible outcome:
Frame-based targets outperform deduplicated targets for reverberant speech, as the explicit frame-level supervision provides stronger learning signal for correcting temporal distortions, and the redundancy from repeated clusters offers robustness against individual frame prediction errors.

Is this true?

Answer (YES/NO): NO